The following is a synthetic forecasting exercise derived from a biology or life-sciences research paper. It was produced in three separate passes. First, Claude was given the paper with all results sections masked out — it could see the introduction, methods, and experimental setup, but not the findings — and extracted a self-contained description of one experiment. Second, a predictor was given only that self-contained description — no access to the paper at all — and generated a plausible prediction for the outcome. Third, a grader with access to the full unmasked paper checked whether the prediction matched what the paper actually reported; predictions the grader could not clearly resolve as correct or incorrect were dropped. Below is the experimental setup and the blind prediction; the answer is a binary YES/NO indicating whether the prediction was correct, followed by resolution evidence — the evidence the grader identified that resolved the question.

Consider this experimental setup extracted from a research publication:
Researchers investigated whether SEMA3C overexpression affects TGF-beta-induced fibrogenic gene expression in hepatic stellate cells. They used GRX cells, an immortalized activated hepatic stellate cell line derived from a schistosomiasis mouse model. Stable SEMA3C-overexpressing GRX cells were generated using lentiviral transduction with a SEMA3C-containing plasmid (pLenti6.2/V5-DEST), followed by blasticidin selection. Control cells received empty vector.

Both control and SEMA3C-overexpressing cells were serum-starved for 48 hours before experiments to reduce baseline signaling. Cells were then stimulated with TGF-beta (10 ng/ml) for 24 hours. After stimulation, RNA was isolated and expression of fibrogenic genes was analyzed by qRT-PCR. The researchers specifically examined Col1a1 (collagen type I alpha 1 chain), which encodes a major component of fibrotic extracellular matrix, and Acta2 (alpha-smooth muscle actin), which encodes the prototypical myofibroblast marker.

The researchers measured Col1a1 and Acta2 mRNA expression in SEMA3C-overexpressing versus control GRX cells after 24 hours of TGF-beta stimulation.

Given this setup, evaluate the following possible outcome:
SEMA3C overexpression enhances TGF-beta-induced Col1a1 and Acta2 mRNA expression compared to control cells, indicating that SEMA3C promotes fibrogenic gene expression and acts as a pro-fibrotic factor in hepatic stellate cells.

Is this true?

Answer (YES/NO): YES